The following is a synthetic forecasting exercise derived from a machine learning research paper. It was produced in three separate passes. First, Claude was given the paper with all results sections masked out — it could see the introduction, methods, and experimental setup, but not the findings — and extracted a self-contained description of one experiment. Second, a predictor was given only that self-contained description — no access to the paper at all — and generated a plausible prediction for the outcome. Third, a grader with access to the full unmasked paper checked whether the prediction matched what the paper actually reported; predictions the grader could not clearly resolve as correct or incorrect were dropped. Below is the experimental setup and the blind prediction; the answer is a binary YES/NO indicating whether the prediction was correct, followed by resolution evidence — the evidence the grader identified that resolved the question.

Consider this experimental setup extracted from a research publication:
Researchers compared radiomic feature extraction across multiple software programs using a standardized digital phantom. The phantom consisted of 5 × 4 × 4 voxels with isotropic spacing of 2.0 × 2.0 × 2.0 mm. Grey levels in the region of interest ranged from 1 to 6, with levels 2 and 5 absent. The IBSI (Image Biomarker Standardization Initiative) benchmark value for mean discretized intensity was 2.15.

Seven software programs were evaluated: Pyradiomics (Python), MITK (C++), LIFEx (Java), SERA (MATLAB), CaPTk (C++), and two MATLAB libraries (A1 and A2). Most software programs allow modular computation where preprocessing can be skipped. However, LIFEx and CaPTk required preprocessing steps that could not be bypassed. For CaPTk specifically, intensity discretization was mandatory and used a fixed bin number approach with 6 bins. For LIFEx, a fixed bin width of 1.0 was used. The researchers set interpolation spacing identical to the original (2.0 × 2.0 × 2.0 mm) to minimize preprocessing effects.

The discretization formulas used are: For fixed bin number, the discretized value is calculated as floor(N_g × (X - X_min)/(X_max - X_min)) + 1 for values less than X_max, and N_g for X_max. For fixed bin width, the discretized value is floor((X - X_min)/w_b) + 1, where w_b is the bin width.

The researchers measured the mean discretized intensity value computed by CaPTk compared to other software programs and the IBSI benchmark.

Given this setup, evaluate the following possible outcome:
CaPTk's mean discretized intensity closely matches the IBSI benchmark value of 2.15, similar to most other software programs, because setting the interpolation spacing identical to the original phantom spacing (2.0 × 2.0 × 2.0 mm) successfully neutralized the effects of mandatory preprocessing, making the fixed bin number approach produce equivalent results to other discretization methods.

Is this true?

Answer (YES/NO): NO